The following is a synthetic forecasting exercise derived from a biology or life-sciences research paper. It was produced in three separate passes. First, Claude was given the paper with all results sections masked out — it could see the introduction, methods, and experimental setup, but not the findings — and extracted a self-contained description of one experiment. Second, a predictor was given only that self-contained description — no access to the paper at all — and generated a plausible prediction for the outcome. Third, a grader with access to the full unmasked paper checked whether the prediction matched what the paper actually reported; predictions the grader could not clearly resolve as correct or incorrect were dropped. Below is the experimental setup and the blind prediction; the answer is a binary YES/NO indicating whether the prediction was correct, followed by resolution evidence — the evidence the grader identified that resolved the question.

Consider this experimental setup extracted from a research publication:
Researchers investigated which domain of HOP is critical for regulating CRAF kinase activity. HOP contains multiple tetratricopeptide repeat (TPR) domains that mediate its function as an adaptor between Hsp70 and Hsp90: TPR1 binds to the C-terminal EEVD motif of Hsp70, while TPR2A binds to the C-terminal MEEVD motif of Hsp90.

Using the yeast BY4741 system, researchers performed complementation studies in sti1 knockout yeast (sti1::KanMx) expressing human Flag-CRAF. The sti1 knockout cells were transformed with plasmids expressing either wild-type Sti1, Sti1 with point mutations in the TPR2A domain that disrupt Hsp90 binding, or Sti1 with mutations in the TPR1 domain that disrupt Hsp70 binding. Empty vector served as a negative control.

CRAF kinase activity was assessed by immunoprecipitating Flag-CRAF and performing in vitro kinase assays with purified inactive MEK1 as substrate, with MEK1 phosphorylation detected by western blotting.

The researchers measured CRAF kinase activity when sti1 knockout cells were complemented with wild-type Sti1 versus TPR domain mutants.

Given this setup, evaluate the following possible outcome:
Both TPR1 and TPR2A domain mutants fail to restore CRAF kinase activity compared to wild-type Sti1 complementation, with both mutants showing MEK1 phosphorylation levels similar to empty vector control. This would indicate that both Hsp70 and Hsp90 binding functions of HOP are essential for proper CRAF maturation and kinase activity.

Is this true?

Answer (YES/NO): NO